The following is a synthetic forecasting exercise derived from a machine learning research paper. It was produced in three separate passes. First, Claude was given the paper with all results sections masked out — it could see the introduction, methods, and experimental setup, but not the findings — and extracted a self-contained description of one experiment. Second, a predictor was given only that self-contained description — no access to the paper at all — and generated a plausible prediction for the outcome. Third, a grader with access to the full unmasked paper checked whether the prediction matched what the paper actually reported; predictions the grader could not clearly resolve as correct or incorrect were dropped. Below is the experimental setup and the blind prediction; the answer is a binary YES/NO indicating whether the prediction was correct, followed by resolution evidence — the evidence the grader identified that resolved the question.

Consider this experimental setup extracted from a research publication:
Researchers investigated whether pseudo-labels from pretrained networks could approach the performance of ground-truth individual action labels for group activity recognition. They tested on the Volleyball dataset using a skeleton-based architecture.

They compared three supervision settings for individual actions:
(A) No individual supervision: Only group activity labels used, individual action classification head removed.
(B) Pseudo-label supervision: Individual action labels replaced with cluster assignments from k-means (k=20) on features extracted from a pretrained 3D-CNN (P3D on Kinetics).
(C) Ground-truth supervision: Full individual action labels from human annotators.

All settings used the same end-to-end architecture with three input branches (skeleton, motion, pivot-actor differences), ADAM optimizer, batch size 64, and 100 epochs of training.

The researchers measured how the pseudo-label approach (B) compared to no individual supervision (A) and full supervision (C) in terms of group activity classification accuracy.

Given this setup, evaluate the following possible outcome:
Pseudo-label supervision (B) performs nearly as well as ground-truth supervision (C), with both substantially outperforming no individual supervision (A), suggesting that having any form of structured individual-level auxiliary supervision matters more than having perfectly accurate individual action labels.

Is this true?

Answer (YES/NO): YES